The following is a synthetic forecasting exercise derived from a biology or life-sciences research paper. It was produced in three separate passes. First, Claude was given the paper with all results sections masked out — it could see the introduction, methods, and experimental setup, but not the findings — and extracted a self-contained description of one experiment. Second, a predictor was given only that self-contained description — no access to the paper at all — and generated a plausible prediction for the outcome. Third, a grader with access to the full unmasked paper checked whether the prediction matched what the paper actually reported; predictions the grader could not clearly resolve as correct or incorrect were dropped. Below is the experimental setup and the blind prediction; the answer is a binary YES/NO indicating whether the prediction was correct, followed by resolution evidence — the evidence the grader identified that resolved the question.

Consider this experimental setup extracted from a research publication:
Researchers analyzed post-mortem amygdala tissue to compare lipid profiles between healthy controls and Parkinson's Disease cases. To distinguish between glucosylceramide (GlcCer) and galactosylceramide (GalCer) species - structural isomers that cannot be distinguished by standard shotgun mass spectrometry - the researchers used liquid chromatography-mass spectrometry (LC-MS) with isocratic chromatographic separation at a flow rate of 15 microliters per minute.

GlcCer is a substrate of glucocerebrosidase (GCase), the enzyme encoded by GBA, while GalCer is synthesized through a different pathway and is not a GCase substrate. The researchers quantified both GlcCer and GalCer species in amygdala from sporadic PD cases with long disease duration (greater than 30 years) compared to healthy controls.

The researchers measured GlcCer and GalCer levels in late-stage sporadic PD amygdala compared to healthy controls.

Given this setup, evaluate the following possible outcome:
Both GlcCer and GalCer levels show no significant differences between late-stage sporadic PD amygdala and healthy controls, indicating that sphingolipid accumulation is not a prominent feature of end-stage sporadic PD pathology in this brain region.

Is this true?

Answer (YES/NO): NO